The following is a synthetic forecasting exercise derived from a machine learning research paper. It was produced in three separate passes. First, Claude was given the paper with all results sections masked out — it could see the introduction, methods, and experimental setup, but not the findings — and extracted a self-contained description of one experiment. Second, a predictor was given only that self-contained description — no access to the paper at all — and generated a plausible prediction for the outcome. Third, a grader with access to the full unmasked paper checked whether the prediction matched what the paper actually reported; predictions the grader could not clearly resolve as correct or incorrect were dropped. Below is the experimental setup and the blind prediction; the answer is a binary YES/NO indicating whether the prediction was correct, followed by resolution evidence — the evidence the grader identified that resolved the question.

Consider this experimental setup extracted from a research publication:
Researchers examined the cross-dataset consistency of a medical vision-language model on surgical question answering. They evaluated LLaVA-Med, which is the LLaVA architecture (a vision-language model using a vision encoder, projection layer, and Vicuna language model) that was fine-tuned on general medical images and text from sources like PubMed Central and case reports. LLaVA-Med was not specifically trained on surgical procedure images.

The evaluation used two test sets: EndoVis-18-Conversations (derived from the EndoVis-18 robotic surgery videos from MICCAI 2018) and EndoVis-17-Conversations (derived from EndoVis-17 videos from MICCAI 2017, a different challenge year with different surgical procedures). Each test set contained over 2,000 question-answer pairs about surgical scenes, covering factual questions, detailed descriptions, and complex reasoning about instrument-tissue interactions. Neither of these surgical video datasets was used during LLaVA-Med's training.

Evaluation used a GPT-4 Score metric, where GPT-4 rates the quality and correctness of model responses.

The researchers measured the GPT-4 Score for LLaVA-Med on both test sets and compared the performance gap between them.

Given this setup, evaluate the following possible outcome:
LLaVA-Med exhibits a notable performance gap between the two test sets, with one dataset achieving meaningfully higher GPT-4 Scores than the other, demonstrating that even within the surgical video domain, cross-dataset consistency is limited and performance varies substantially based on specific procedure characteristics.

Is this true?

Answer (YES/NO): NO